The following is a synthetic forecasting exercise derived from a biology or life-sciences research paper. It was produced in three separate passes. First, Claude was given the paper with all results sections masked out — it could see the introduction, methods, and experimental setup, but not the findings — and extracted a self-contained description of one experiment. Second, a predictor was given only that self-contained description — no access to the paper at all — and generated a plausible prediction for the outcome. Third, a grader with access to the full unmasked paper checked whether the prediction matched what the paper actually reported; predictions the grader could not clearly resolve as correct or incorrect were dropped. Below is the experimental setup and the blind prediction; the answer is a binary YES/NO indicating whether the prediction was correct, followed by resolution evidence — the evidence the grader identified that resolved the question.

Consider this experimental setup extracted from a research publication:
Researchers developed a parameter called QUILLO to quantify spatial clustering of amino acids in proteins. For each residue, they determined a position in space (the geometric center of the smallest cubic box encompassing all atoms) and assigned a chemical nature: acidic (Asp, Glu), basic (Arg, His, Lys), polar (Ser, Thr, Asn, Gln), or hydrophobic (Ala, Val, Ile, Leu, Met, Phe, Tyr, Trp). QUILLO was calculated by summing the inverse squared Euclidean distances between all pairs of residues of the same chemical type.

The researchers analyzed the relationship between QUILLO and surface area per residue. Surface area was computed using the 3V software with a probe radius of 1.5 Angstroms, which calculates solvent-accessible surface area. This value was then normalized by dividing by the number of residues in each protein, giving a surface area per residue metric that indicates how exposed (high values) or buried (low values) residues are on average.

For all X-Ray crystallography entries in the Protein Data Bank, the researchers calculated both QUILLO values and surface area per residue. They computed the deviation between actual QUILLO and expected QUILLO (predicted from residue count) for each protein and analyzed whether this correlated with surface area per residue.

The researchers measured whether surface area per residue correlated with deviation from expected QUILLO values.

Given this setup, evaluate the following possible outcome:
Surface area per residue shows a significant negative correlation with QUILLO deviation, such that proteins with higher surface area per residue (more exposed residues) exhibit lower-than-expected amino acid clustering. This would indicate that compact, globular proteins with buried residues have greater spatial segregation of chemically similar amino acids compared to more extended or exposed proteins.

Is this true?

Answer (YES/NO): NO